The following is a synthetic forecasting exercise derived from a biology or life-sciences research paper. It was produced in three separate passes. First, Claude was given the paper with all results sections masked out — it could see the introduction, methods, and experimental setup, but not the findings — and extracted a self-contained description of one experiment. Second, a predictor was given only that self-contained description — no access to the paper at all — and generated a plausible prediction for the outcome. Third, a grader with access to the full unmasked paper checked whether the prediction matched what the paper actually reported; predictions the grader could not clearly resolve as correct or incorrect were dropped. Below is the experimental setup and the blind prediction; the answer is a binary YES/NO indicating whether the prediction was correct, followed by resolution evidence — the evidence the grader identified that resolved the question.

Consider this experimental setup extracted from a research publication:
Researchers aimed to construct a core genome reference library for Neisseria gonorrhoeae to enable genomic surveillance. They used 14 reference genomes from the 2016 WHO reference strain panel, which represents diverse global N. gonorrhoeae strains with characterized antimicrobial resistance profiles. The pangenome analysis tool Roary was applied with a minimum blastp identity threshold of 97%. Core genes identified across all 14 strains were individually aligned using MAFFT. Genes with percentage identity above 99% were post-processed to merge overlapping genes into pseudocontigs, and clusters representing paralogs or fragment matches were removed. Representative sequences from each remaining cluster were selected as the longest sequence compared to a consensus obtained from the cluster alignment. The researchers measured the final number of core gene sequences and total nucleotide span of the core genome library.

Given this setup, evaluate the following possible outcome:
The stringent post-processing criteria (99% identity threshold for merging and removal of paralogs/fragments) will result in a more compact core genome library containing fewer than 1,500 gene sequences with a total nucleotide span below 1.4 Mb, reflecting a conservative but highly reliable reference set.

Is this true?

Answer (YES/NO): NO